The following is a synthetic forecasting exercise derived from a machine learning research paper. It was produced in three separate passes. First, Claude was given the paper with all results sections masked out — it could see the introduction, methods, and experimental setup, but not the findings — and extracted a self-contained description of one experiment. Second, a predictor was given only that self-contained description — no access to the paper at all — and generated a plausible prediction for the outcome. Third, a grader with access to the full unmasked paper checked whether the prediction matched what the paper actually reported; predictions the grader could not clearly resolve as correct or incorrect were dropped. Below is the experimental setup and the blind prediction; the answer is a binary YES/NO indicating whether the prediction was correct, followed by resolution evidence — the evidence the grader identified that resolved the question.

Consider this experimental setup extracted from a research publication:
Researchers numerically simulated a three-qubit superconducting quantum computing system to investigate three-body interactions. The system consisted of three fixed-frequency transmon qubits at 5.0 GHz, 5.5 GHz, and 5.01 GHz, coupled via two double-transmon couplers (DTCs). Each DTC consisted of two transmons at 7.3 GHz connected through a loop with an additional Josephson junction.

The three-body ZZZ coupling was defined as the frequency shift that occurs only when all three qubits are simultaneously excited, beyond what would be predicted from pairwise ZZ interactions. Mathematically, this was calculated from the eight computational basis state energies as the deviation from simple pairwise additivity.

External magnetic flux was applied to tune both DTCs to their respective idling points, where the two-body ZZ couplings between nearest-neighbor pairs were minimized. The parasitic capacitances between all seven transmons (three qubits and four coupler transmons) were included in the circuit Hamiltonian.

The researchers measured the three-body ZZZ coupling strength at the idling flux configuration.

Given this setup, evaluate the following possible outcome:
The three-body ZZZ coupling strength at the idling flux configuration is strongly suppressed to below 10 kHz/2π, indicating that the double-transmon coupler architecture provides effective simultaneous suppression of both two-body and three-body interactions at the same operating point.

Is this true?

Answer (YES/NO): YES